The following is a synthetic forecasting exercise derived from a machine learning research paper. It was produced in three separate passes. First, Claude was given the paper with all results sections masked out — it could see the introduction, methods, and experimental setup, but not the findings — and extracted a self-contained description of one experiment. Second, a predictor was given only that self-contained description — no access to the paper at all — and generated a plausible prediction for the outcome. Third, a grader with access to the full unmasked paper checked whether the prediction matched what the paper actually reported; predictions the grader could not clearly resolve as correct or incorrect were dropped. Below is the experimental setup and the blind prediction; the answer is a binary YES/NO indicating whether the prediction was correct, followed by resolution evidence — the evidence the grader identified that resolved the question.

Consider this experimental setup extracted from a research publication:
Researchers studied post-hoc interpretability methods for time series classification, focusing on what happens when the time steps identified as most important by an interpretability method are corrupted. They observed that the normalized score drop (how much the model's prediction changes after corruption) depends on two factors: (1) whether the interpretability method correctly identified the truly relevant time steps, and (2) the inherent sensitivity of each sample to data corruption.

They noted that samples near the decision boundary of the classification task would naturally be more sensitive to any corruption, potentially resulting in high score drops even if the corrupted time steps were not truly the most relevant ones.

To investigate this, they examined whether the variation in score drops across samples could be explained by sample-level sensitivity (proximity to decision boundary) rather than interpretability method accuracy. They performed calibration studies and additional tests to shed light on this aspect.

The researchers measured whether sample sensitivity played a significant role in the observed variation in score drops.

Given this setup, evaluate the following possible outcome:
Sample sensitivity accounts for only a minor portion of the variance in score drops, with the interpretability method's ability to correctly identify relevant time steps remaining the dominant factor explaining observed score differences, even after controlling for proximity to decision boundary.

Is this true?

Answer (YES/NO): YES